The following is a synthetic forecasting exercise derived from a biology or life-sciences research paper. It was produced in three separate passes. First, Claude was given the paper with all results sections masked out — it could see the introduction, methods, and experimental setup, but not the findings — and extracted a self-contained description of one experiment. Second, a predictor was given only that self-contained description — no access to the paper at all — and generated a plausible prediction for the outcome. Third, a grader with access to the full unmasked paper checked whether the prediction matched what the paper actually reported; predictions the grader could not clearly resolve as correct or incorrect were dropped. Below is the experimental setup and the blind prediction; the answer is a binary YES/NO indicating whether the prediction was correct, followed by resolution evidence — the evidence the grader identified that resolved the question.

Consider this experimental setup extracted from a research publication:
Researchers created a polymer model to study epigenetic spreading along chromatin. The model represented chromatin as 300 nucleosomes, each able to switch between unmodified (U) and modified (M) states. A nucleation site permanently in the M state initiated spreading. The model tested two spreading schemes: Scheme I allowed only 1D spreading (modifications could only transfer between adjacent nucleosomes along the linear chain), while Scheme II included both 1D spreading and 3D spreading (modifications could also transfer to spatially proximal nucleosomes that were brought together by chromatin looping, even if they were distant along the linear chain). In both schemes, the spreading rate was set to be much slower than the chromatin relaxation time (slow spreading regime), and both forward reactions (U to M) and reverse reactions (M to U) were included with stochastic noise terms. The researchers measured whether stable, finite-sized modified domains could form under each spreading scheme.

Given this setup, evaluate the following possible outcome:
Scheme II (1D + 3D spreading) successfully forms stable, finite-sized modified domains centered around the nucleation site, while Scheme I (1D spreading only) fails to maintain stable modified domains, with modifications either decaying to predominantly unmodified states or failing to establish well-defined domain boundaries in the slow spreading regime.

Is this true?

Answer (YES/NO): YES